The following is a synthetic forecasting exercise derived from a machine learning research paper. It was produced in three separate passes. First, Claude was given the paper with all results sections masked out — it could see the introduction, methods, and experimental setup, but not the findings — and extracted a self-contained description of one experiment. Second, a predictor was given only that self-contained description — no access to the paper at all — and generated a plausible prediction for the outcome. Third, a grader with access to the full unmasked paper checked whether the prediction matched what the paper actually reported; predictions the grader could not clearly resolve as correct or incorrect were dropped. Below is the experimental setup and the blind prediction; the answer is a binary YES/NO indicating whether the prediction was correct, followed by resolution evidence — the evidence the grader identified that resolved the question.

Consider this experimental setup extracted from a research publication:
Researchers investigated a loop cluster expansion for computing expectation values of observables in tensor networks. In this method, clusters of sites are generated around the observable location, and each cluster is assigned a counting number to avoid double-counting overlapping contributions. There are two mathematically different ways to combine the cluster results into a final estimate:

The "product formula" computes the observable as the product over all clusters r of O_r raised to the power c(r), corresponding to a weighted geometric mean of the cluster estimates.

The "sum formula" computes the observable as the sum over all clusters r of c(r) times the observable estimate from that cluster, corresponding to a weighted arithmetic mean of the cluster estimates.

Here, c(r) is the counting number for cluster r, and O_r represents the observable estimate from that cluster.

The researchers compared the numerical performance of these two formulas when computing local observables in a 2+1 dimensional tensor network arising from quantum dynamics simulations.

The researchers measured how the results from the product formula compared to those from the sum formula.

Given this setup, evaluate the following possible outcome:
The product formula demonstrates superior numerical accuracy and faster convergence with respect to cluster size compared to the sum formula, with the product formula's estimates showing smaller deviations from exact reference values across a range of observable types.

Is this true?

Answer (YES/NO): NO